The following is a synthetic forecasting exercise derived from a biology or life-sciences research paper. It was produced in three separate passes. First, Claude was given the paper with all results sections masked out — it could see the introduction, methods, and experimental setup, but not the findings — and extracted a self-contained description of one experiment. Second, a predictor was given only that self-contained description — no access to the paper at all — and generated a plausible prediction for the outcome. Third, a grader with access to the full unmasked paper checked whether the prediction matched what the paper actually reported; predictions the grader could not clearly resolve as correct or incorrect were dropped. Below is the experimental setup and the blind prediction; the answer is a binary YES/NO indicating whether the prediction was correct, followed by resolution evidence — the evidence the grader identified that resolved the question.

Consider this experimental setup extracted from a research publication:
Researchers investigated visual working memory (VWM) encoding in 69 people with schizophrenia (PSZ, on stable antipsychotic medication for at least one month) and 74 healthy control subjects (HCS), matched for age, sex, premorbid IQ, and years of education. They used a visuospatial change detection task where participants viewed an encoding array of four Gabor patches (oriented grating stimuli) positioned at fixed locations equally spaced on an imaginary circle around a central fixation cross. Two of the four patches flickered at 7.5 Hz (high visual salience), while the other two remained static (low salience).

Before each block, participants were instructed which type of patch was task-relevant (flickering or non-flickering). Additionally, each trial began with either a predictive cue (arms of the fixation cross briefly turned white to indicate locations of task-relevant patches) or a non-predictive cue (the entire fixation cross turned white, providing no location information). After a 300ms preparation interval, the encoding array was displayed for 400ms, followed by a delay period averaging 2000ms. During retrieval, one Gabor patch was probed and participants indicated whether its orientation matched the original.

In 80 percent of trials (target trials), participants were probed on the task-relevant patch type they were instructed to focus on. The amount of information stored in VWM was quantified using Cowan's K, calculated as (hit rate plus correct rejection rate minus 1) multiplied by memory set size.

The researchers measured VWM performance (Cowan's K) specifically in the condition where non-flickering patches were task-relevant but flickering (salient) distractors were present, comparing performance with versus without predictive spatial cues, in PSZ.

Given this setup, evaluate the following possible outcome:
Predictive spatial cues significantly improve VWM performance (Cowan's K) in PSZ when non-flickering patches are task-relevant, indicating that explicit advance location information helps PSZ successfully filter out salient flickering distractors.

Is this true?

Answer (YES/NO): YES